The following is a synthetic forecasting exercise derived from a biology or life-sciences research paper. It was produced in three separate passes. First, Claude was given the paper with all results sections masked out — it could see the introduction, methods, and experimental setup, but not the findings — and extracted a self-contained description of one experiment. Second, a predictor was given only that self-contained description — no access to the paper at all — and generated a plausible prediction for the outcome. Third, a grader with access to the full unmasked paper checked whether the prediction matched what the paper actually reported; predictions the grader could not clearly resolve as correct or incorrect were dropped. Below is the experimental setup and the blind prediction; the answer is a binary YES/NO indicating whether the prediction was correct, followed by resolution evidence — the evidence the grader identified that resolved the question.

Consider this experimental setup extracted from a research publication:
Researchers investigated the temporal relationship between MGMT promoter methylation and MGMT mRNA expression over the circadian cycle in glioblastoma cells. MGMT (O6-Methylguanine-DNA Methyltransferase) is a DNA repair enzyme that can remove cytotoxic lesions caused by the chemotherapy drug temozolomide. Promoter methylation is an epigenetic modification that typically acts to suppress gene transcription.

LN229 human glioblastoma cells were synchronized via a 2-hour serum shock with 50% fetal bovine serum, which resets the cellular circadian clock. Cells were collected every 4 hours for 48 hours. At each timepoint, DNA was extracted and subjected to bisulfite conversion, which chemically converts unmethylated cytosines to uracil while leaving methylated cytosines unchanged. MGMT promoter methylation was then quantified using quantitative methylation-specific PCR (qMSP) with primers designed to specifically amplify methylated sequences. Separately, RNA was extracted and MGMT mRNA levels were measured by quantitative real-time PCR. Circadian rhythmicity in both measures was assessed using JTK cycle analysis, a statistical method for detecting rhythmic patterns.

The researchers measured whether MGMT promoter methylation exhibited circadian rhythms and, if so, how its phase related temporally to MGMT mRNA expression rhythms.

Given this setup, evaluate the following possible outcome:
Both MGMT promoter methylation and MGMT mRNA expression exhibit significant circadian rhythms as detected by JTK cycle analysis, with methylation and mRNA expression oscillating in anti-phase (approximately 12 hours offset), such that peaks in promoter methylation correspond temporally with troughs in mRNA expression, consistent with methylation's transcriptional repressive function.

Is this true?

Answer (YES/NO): NO